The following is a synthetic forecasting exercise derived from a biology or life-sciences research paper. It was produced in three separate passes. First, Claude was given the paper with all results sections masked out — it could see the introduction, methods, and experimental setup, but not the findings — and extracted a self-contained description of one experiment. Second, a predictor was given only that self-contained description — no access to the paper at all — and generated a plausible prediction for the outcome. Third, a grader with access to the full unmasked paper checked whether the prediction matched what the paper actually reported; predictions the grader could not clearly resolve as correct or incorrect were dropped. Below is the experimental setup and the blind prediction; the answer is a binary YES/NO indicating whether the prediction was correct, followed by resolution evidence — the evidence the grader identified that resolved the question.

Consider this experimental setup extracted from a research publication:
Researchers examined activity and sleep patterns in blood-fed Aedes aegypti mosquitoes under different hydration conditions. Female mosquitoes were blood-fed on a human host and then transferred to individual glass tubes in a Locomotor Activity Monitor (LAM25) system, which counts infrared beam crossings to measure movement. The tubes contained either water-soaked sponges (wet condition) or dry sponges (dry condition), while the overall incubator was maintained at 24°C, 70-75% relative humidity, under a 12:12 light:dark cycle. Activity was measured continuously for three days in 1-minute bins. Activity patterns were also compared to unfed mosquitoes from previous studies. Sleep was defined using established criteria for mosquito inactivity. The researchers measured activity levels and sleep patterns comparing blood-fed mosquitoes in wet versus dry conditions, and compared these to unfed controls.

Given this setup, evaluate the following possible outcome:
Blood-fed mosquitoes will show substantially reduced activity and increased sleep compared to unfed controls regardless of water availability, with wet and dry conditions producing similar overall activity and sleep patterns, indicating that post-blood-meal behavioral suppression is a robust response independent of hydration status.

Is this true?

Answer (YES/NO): NO